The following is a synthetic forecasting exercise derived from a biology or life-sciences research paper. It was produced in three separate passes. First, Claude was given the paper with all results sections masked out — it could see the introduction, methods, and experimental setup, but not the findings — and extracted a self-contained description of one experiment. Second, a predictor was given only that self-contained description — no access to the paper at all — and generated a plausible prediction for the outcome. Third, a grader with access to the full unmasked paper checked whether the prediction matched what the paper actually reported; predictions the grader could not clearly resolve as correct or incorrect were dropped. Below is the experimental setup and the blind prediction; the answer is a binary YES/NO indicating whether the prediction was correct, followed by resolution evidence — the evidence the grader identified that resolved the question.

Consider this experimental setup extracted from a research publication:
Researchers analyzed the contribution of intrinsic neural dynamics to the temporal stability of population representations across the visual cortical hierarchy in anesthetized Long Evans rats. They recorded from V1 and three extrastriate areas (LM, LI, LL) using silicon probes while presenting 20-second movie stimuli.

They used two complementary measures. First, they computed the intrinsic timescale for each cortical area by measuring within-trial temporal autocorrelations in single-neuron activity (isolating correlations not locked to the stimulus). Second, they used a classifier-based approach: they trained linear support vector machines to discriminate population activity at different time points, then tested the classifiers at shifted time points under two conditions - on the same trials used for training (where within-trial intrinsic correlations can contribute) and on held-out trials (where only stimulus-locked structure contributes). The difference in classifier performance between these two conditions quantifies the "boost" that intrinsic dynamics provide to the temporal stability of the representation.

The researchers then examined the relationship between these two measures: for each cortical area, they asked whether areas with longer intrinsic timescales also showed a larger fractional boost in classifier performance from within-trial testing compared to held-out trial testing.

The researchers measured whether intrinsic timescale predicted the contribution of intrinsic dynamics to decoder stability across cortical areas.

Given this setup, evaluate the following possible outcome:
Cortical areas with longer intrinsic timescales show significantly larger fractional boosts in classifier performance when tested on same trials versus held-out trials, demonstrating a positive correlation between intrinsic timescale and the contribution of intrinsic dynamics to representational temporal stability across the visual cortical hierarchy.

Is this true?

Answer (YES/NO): YES